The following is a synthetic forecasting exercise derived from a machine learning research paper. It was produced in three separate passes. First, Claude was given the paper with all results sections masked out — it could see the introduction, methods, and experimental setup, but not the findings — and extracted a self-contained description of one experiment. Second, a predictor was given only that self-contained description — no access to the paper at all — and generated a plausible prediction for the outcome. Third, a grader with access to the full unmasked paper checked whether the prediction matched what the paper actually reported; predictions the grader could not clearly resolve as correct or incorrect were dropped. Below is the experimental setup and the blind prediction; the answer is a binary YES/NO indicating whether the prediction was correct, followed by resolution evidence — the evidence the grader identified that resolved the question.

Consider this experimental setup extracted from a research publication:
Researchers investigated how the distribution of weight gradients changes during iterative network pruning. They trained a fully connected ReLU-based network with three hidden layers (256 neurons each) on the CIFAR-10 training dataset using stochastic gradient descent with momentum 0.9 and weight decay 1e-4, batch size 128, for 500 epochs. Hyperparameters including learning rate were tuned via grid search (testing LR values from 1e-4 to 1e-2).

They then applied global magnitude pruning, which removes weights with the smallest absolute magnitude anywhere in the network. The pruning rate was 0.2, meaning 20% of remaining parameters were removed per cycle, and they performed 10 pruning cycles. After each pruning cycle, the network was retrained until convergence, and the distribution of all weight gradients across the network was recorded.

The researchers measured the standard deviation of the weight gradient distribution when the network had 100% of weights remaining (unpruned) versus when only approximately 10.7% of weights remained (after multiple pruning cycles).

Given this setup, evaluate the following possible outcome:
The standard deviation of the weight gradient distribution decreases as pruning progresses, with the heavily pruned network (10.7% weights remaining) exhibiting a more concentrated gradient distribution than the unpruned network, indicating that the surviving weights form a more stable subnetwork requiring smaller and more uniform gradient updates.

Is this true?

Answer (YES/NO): YES